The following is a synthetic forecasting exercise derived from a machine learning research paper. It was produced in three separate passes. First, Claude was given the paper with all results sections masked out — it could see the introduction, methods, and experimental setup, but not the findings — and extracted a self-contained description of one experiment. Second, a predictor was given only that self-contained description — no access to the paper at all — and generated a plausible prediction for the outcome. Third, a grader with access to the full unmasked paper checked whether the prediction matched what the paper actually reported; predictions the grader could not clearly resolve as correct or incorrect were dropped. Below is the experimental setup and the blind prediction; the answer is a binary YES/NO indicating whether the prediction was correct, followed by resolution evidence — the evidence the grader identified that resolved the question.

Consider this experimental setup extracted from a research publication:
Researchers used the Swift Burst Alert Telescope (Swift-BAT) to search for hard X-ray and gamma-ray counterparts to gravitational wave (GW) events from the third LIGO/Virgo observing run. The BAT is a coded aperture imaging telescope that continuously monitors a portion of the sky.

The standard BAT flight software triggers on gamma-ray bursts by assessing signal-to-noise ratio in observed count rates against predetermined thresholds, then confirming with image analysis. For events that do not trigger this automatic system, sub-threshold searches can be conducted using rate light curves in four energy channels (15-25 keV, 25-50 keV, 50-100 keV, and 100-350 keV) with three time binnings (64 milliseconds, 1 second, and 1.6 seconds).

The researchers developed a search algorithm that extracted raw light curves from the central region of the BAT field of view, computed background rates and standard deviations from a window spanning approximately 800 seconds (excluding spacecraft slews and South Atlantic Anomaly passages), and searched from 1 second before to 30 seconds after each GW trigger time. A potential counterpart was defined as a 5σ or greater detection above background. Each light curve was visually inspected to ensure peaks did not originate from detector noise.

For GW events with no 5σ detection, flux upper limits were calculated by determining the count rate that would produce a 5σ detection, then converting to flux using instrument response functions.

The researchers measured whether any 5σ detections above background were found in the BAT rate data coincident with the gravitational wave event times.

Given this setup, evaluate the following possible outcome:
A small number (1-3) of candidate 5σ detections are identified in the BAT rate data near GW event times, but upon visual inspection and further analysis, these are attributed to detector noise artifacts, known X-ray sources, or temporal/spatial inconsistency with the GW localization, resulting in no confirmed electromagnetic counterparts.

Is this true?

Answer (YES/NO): NO